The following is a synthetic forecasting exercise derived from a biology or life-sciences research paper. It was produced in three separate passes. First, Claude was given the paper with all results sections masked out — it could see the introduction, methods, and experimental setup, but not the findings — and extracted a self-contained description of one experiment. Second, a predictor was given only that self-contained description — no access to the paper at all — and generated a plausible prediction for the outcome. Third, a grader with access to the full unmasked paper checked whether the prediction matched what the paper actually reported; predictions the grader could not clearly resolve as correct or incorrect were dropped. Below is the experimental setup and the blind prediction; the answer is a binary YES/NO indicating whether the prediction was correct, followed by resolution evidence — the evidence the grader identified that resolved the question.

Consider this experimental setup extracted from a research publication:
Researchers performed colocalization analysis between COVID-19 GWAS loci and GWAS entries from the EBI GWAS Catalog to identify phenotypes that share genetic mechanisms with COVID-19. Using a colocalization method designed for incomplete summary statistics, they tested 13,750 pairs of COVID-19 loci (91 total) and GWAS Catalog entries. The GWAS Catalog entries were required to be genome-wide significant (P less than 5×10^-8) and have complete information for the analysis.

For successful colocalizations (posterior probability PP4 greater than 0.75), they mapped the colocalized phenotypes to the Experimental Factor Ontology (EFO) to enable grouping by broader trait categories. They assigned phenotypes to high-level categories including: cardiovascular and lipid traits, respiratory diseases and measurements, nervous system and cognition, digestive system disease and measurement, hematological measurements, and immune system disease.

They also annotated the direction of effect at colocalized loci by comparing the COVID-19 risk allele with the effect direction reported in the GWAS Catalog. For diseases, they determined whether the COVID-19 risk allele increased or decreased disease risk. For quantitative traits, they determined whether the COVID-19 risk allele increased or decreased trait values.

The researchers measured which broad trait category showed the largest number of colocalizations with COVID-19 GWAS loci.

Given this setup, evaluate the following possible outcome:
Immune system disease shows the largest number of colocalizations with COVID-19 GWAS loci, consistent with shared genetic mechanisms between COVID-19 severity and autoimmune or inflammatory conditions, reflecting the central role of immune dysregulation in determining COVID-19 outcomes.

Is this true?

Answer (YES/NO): NO